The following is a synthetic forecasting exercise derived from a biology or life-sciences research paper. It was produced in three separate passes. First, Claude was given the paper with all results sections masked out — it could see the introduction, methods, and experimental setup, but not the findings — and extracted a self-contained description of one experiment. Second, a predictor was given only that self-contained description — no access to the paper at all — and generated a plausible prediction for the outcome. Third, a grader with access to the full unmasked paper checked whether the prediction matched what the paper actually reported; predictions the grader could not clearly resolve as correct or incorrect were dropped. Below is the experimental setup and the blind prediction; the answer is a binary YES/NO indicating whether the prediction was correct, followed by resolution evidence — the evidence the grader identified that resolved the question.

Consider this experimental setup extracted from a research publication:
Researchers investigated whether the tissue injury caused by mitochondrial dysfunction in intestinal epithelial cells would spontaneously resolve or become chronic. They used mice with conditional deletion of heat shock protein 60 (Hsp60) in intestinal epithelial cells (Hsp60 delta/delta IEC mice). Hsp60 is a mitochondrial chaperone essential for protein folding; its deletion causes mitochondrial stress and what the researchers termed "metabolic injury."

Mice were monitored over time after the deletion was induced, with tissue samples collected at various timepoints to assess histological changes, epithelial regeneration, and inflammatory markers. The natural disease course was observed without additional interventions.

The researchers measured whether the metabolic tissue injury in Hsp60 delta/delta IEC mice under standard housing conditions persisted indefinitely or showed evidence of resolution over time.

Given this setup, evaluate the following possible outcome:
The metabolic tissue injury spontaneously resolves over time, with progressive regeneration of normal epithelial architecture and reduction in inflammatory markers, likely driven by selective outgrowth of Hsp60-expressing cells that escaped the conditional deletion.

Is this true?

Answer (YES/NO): YES